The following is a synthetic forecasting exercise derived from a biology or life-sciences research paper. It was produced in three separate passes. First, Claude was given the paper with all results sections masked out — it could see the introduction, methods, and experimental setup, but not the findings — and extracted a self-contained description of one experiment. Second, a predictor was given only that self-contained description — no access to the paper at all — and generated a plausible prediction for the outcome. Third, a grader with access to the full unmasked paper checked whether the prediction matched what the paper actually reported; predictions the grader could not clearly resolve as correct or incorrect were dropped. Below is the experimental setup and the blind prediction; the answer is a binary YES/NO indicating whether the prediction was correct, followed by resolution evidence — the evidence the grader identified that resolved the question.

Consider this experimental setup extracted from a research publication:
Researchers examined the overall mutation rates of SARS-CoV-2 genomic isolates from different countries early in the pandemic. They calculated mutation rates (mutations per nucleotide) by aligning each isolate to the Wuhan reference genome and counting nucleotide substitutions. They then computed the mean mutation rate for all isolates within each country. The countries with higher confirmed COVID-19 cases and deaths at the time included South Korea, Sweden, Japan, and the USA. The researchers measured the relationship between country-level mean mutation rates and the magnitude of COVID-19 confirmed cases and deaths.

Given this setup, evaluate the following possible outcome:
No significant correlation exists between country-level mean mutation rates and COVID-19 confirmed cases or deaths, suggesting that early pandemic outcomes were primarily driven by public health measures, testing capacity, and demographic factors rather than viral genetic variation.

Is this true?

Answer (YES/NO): NO